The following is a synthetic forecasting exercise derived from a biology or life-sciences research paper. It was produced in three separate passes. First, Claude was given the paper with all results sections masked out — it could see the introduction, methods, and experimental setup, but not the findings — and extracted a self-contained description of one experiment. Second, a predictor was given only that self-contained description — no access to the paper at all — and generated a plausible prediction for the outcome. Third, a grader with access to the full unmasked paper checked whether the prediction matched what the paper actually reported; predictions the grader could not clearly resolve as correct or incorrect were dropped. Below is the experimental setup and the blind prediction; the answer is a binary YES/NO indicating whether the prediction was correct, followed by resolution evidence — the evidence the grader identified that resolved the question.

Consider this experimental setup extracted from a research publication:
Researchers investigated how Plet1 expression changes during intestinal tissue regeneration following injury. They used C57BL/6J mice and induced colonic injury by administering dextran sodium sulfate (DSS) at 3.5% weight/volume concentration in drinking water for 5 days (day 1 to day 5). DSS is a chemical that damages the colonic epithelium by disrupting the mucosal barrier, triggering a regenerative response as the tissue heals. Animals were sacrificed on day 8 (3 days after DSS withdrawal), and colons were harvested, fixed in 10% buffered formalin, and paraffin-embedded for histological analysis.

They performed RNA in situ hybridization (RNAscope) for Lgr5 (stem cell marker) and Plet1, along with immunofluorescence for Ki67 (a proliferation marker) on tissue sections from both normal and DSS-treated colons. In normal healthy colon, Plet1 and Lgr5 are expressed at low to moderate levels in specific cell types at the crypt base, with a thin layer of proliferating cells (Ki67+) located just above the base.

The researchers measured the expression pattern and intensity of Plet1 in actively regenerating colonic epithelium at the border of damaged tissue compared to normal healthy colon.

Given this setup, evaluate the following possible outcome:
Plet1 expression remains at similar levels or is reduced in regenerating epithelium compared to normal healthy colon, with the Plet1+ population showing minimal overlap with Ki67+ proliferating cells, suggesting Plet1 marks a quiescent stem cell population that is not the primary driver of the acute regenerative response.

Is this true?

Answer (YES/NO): NO